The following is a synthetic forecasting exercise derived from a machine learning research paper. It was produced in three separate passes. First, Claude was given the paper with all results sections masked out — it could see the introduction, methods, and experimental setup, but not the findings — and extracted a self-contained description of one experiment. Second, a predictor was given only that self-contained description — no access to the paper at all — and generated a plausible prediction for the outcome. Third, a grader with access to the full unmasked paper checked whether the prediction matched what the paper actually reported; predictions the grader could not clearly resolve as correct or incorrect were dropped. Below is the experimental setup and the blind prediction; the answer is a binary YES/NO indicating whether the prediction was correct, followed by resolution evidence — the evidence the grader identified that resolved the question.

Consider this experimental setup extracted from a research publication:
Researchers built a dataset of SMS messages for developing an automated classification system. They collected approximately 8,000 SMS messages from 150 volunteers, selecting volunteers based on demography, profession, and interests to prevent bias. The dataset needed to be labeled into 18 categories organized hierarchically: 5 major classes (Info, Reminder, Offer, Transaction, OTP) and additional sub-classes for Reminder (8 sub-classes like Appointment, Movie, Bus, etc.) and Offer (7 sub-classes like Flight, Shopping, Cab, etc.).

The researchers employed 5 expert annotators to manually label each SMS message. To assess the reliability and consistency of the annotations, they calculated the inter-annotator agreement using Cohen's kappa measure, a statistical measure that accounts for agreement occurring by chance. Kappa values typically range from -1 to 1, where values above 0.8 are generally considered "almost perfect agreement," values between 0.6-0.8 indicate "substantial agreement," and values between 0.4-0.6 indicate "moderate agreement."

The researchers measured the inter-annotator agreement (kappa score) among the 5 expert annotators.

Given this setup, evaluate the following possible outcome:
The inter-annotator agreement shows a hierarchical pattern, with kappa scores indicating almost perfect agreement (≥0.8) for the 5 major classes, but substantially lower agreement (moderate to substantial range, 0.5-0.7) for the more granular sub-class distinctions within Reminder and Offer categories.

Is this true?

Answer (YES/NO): NO